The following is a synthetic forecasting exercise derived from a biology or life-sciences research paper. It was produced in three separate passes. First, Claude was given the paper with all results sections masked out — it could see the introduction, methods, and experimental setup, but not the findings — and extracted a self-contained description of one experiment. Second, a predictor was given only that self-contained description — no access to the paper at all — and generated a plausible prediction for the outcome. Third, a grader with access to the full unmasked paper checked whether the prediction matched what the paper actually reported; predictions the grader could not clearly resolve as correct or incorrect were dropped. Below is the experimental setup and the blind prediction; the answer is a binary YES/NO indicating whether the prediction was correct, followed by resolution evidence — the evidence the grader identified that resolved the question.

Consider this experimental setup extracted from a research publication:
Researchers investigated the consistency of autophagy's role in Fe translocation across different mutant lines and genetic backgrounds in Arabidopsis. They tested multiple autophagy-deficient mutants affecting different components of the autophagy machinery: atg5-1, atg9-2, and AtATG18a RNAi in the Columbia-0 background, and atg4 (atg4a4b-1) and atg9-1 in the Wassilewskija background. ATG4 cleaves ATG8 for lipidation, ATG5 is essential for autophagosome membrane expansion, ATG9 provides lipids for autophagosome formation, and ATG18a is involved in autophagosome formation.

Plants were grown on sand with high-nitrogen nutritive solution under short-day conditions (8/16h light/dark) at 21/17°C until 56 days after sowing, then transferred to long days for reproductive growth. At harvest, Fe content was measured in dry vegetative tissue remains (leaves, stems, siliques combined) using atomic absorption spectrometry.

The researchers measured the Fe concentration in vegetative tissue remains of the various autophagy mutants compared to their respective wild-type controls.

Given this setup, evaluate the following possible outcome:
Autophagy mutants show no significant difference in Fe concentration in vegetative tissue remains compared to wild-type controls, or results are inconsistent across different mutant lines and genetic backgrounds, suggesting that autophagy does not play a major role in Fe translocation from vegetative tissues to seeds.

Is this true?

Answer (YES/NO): NO